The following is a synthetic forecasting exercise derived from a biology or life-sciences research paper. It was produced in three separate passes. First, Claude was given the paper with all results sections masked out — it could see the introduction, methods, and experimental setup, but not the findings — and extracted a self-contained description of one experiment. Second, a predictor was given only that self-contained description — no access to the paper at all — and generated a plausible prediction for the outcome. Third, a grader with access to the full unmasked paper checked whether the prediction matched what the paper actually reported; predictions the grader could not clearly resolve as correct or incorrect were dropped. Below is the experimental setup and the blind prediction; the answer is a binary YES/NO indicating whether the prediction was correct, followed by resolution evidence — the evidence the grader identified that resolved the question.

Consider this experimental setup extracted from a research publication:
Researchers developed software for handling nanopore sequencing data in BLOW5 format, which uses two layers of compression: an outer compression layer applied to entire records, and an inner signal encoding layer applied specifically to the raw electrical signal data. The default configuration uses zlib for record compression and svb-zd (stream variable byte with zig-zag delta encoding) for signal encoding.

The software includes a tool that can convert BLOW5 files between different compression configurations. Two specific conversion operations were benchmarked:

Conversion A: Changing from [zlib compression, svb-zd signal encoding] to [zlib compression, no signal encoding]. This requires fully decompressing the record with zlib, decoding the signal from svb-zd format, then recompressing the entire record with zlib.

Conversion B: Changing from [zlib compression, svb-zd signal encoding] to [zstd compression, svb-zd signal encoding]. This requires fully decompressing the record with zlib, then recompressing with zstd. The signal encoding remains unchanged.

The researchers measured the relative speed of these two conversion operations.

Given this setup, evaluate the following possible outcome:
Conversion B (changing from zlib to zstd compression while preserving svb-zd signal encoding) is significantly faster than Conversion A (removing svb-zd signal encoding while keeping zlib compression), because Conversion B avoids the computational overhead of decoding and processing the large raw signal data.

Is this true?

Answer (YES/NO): NO